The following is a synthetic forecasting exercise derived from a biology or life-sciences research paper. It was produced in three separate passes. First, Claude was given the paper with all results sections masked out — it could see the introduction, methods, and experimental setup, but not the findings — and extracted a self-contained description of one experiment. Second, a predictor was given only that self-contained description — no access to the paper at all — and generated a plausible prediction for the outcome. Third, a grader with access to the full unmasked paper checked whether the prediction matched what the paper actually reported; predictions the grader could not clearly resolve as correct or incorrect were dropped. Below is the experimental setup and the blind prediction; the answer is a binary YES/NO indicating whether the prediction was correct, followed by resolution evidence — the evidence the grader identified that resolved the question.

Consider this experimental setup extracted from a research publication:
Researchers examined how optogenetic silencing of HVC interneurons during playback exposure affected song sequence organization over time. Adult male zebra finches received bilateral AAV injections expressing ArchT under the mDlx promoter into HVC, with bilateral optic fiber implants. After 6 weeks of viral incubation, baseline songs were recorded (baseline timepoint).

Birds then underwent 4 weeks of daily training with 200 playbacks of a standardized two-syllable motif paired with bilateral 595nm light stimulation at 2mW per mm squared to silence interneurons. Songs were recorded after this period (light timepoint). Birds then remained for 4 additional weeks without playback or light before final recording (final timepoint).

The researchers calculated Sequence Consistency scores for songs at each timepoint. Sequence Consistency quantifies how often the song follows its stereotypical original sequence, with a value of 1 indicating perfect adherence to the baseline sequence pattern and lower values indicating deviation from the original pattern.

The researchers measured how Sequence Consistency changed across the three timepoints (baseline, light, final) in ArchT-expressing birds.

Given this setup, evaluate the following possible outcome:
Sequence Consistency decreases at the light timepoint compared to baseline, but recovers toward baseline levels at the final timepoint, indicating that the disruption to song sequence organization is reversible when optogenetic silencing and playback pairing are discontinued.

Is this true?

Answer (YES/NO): NO